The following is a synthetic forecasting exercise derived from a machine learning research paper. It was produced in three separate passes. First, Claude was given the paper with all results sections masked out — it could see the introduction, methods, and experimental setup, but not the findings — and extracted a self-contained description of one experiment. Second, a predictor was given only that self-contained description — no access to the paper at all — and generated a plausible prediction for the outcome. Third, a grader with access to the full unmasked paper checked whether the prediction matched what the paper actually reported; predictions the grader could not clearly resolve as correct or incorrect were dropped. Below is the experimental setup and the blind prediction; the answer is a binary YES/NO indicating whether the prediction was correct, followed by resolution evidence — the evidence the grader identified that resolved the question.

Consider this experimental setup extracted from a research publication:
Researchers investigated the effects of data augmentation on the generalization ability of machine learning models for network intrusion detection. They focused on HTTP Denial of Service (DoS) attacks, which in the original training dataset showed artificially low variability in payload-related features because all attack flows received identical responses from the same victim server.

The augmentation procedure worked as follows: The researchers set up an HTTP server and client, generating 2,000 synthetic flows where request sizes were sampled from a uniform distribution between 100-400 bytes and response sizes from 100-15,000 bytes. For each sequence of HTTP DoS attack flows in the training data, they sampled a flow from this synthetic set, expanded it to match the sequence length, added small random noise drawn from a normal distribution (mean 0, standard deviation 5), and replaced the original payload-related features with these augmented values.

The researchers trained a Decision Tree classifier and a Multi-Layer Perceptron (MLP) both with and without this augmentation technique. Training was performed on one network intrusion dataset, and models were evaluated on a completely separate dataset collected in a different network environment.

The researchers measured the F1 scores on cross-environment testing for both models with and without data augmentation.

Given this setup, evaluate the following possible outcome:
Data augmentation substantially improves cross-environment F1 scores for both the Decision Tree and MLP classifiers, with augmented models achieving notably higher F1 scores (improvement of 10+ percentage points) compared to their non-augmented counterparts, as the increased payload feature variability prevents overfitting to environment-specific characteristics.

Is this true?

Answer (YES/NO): YES